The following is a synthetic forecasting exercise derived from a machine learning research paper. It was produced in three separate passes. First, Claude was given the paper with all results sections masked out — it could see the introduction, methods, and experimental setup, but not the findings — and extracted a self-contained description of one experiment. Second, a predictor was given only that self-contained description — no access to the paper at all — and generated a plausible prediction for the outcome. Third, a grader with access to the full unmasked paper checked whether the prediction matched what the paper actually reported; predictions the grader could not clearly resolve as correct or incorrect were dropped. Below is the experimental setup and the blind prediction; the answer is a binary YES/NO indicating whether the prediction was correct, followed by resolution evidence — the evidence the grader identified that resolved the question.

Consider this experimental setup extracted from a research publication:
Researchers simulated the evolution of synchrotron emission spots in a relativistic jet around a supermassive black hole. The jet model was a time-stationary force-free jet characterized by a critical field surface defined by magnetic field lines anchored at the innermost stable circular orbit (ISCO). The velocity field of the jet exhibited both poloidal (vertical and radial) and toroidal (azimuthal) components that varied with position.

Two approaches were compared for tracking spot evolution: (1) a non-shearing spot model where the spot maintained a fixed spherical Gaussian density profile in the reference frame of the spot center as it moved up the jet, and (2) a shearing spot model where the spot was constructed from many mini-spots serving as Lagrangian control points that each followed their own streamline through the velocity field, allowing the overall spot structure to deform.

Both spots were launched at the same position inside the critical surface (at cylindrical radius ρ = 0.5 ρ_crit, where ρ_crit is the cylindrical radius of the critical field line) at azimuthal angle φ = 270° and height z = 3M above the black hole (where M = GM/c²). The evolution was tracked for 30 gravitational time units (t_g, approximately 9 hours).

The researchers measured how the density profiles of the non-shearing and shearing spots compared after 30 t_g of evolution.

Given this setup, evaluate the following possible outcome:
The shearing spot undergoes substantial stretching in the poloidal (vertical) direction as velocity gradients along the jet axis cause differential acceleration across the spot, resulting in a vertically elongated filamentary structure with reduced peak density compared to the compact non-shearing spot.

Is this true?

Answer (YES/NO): NO